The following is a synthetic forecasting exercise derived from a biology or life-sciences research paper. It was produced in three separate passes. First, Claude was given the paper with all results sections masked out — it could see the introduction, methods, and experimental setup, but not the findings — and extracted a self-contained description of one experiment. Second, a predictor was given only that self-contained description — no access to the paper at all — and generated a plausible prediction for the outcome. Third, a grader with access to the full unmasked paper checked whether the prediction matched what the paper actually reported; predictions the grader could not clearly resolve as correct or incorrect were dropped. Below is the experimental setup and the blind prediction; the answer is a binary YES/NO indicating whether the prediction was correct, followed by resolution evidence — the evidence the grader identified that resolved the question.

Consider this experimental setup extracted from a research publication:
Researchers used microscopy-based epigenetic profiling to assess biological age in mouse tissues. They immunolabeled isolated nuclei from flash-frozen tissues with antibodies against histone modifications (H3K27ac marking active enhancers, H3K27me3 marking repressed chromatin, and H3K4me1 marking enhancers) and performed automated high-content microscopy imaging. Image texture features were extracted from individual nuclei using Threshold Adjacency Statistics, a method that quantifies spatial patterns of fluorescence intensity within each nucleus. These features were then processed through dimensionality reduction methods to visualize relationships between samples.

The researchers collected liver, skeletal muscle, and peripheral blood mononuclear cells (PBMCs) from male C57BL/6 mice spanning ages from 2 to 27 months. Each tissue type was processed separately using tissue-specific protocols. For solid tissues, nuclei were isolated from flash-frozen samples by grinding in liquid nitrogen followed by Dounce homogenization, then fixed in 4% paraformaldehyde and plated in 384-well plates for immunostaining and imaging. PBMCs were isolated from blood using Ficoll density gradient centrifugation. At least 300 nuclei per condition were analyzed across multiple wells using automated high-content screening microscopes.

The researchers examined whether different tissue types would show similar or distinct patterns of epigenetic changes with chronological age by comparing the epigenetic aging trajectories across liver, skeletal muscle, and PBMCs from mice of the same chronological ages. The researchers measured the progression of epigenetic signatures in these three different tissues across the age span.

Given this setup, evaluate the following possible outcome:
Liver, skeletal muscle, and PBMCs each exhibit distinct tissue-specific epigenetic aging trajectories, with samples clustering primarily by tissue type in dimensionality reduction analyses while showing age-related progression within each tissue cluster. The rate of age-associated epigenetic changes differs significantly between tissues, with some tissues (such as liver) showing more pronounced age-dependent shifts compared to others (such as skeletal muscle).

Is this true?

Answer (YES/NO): NO